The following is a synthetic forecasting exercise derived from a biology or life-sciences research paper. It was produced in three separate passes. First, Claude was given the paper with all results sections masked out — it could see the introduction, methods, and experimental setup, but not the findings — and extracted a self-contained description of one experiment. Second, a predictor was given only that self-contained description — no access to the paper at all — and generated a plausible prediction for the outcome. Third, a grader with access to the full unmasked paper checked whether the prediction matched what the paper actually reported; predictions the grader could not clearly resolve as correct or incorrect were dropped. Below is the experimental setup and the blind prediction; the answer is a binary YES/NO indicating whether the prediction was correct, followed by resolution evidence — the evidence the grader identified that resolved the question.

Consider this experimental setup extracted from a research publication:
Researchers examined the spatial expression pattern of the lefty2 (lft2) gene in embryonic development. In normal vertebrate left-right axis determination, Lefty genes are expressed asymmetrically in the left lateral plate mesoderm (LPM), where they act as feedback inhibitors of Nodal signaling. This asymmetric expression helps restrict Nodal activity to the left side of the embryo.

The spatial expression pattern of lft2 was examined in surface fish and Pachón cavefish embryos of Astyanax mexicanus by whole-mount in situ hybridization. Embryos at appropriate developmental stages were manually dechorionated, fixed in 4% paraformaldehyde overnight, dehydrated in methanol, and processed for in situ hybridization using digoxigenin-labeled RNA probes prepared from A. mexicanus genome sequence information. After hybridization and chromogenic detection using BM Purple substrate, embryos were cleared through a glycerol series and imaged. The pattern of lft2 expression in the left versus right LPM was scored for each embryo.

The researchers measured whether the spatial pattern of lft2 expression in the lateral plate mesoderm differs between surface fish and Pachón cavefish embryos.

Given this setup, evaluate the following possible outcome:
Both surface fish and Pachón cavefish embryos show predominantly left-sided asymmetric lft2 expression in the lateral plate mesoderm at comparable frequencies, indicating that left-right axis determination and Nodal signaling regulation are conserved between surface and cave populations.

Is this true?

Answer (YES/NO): NO